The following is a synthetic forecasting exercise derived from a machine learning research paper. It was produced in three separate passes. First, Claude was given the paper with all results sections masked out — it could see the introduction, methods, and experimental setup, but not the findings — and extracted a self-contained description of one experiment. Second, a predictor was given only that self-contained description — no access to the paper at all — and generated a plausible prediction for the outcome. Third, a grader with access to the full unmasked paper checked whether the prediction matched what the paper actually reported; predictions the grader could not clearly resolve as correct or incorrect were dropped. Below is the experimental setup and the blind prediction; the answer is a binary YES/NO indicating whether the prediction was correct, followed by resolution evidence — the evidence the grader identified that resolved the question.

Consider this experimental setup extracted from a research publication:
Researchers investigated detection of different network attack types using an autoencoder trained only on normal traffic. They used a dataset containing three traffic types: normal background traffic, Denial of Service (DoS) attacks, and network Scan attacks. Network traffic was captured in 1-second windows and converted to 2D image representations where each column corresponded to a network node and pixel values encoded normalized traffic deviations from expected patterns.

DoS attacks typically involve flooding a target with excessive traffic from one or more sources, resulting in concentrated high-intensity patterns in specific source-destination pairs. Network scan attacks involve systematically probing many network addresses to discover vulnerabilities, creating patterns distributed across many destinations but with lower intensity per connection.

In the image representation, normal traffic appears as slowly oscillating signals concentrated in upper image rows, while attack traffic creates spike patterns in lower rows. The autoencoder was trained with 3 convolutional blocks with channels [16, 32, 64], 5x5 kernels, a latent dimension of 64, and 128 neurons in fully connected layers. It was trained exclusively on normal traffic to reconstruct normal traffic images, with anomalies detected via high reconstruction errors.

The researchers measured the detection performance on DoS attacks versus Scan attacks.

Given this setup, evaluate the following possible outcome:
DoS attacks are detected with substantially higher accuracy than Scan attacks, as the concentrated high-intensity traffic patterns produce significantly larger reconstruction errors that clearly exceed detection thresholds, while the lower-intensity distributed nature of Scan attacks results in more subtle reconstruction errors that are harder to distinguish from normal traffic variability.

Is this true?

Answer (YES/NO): YES